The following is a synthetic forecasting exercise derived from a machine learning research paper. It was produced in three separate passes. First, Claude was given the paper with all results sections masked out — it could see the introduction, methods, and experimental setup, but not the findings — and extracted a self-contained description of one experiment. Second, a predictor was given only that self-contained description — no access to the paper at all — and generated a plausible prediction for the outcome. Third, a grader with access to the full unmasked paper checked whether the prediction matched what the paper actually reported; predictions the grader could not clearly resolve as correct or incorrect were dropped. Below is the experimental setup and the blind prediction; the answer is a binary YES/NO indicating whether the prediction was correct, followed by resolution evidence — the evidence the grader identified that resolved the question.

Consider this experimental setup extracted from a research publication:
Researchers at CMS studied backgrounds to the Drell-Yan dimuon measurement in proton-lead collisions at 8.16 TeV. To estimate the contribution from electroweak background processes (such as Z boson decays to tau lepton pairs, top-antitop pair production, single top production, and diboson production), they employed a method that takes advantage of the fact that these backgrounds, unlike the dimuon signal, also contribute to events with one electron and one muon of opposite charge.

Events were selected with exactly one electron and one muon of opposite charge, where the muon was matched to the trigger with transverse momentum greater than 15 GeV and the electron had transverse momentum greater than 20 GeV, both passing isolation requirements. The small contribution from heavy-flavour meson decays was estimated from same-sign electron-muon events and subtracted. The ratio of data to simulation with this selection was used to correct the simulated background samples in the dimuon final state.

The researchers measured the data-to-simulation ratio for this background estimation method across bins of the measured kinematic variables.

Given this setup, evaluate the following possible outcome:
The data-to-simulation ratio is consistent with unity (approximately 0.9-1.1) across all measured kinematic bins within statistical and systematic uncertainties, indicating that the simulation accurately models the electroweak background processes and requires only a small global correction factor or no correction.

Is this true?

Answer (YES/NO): NO